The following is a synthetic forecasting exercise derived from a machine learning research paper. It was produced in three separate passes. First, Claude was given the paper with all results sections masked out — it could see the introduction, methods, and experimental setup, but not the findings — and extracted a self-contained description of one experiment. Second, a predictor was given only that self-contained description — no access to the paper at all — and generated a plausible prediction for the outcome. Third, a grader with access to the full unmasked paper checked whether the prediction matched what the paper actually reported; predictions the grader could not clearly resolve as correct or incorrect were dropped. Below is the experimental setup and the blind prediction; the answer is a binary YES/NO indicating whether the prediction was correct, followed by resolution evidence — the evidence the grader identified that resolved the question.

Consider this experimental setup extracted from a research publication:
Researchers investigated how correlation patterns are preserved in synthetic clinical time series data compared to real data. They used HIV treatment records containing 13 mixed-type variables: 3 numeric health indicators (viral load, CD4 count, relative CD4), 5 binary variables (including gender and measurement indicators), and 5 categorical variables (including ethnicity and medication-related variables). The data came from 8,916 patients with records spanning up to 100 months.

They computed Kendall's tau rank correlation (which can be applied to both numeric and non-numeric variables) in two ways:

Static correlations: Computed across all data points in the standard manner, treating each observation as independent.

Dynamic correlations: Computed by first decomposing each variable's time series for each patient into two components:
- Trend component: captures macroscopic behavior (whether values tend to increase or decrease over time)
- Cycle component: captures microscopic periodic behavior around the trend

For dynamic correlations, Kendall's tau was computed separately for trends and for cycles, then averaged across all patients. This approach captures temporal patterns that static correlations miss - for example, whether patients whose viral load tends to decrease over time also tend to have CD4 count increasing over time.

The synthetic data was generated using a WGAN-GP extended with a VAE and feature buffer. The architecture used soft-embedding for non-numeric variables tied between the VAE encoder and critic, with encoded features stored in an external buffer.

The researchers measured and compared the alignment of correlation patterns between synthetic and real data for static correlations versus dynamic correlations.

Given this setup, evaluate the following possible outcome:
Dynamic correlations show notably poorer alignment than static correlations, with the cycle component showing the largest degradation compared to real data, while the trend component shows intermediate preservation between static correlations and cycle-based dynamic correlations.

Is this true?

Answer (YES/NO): NO